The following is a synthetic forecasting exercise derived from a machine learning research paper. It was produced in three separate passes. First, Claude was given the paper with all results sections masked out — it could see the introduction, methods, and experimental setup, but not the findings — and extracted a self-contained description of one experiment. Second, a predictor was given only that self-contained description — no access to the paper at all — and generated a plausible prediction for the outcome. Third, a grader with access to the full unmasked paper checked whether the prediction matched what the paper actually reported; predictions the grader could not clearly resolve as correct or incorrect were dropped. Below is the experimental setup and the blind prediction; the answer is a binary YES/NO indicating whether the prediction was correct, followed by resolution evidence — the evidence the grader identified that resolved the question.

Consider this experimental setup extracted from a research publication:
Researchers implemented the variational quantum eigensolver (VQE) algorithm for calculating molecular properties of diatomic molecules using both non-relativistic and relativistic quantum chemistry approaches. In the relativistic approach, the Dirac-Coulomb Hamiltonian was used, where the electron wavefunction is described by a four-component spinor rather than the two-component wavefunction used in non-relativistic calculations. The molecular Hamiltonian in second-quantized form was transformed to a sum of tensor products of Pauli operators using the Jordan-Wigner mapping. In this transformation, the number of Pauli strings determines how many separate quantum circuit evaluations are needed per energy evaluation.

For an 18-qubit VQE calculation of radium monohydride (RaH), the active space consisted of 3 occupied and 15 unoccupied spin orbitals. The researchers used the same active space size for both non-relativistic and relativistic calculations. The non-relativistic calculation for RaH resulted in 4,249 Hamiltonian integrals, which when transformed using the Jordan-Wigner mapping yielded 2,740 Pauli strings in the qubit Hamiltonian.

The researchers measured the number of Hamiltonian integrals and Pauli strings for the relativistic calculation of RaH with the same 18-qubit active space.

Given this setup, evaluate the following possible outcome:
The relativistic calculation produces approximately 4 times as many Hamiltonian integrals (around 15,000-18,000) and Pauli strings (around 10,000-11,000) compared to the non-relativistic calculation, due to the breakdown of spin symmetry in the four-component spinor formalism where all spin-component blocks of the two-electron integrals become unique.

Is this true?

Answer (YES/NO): NO